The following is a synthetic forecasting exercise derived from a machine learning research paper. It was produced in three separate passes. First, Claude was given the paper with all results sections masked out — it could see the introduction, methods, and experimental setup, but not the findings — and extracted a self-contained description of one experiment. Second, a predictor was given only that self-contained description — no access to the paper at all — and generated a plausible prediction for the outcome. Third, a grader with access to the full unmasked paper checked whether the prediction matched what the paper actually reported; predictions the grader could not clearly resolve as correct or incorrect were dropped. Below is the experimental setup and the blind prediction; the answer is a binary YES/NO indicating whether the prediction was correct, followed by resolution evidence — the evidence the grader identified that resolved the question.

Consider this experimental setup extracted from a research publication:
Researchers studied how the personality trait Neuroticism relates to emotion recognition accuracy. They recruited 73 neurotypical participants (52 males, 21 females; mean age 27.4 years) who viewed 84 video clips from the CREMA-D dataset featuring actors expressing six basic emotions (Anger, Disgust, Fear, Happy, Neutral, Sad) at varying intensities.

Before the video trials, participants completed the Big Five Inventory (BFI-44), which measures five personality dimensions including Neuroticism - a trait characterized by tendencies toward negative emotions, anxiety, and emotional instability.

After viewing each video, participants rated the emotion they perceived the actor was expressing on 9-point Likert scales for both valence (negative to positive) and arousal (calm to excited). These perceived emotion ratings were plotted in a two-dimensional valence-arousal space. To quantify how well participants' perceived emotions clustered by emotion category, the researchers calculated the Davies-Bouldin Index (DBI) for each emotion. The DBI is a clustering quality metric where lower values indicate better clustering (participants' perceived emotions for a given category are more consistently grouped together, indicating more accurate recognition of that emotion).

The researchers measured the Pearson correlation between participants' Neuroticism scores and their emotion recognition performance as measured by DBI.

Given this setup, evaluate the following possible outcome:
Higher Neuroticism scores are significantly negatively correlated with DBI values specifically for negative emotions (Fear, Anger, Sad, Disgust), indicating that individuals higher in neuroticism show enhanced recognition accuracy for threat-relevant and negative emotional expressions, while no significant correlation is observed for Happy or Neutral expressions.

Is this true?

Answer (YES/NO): NO